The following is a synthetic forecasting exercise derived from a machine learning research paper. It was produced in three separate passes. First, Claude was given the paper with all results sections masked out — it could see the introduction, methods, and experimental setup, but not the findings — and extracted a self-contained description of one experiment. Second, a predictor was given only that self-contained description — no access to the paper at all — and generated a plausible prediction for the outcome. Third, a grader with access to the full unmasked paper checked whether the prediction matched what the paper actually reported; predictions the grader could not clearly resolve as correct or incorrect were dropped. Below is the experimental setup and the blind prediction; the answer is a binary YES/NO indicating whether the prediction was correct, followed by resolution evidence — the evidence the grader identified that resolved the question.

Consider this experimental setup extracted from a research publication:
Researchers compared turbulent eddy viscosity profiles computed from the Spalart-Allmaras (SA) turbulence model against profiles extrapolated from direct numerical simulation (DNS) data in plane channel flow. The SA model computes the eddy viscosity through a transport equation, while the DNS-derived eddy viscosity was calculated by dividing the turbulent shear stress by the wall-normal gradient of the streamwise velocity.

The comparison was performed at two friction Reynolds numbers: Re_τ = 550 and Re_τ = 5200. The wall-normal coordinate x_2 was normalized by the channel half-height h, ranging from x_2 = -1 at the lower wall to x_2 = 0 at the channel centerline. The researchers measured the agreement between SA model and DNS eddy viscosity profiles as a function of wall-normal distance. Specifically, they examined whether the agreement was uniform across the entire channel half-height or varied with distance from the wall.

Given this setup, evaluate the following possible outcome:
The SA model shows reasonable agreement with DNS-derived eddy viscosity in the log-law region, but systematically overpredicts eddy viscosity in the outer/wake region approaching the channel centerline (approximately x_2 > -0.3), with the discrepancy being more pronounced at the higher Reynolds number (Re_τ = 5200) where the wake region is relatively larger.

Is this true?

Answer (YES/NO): NO